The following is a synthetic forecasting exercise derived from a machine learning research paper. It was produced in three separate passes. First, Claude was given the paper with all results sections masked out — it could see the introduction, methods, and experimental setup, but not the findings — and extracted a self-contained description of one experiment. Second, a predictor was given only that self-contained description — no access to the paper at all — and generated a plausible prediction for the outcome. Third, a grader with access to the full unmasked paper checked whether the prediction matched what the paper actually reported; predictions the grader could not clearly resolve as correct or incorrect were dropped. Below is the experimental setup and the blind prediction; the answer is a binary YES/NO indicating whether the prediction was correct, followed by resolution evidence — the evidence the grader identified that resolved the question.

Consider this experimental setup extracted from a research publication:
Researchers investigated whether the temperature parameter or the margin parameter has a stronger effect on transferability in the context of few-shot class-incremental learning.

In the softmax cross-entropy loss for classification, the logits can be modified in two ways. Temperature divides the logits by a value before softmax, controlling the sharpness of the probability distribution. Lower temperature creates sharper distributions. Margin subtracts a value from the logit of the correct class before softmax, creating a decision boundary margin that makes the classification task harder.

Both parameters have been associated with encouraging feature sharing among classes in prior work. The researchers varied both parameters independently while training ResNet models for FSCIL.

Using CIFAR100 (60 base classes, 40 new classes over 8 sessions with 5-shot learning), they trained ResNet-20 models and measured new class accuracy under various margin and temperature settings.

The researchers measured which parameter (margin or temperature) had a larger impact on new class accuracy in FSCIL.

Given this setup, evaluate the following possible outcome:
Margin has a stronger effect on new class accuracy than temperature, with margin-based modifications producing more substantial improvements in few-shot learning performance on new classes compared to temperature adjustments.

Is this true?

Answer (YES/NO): NO